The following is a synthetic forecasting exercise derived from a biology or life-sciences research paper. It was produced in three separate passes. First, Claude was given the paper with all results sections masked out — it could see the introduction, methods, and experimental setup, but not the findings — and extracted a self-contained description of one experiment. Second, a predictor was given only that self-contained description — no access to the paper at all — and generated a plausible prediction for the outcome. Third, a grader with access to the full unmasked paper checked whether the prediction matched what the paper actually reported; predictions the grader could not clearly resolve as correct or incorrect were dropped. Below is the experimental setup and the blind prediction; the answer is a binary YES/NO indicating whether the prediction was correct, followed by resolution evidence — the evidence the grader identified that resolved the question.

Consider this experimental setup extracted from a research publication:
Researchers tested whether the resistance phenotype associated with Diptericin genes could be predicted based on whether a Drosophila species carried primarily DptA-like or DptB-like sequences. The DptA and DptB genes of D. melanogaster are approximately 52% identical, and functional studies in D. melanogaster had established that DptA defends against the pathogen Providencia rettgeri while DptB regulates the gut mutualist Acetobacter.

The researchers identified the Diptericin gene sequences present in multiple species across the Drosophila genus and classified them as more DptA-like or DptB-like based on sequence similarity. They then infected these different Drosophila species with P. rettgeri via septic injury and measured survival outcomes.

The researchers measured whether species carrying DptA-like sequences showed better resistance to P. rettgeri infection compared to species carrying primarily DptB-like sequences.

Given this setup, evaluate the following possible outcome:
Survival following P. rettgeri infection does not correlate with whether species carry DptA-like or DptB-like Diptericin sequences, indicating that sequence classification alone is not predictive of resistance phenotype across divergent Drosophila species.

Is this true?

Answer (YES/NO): NO